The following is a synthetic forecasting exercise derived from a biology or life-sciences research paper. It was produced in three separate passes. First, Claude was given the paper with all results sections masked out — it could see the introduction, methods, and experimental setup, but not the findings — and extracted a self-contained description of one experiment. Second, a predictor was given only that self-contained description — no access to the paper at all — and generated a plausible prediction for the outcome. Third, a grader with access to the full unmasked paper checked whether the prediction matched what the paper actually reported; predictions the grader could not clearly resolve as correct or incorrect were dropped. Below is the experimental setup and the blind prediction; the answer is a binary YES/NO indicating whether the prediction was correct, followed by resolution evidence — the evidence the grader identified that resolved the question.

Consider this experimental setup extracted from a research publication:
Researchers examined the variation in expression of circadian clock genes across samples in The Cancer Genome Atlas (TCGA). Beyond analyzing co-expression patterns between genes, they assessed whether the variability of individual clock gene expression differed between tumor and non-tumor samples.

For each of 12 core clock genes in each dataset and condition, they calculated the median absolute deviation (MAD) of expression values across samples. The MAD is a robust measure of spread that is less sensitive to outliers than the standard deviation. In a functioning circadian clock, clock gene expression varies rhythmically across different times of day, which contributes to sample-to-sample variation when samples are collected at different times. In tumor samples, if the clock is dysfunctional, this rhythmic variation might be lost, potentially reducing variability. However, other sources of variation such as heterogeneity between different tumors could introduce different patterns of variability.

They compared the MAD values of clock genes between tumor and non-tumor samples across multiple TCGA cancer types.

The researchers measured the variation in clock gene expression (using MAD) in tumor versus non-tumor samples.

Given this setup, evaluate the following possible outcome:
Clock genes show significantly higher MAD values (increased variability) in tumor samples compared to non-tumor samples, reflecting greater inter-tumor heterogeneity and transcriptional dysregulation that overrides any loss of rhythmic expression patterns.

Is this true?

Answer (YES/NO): NO